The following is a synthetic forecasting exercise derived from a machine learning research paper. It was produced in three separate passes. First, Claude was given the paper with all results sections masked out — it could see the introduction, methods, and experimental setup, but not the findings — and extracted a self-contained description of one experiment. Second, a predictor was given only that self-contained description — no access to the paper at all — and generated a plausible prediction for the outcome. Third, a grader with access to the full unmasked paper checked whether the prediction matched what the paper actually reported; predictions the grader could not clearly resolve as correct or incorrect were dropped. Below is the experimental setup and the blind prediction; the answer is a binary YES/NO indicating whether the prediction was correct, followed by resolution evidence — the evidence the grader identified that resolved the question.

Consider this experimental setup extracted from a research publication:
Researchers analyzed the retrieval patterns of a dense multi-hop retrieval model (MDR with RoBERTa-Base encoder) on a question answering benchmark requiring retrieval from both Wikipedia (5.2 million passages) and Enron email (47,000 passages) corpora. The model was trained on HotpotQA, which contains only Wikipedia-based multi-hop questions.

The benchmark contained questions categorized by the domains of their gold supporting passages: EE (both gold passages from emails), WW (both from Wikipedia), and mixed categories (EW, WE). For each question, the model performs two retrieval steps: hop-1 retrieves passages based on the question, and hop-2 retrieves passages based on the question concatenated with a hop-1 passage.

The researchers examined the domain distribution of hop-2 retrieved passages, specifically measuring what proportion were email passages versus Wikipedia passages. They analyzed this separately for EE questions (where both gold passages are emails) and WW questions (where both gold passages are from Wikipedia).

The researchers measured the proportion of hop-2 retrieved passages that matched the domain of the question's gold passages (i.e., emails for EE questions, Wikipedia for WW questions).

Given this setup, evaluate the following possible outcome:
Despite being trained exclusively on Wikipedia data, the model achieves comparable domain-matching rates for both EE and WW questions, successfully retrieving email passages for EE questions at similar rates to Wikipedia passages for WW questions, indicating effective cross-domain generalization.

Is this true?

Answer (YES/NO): NO